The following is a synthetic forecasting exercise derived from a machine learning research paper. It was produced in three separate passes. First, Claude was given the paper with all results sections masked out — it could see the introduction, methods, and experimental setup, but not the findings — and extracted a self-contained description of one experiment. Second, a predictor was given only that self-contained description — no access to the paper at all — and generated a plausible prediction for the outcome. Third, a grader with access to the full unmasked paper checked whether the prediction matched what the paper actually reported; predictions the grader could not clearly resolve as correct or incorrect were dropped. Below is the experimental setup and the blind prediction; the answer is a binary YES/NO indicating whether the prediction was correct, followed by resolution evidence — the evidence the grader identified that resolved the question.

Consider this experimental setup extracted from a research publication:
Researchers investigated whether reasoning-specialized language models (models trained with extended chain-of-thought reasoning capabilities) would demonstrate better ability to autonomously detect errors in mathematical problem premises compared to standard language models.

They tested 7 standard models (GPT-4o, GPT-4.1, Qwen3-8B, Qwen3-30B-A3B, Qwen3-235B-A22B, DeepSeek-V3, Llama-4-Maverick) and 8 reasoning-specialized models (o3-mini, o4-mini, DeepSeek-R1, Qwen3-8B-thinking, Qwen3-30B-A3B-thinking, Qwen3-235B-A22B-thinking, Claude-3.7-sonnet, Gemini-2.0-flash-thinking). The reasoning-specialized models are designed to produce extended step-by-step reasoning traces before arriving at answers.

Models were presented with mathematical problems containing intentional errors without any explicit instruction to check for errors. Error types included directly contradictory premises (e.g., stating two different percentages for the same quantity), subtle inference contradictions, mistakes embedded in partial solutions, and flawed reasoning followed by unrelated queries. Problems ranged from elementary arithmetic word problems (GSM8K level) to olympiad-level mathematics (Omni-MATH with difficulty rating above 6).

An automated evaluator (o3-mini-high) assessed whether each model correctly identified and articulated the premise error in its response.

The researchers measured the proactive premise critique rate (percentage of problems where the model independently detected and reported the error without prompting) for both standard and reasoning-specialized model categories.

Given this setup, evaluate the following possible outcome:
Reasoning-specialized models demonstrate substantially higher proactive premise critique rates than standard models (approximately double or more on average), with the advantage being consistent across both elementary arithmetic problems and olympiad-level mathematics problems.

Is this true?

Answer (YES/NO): NO